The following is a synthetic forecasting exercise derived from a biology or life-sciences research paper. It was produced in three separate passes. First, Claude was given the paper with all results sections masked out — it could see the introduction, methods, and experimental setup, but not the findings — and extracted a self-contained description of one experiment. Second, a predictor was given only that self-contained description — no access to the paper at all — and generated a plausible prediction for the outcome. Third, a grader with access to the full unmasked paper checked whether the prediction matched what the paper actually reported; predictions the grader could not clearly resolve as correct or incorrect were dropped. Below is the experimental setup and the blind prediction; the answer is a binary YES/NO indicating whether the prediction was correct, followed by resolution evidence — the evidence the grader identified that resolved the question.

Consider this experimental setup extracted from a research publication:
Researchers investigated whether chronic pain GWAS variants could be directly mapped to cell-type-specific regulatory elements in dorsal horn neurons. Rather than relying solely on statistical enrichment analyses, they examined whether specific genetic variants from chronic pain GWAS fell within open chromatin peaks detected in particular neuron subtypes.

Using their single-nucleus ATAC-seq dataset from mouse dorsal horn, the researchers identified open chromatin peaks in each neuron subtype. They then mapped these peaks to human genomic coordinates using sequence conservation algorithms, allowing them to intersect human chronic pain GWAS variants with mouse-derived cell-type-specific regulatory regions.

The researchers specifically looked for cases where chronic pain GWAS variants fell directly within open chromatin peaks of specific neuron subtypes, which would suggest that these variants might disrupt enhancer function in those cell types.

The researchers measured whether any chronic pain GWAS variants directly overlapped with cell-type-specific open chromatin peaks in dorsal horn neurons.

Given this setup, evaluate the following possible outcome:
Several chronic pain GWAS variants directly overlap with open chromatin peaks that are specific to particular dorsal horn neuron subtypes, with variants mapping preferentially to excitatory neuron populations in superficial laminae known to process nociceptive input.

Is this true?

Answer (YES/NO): NO